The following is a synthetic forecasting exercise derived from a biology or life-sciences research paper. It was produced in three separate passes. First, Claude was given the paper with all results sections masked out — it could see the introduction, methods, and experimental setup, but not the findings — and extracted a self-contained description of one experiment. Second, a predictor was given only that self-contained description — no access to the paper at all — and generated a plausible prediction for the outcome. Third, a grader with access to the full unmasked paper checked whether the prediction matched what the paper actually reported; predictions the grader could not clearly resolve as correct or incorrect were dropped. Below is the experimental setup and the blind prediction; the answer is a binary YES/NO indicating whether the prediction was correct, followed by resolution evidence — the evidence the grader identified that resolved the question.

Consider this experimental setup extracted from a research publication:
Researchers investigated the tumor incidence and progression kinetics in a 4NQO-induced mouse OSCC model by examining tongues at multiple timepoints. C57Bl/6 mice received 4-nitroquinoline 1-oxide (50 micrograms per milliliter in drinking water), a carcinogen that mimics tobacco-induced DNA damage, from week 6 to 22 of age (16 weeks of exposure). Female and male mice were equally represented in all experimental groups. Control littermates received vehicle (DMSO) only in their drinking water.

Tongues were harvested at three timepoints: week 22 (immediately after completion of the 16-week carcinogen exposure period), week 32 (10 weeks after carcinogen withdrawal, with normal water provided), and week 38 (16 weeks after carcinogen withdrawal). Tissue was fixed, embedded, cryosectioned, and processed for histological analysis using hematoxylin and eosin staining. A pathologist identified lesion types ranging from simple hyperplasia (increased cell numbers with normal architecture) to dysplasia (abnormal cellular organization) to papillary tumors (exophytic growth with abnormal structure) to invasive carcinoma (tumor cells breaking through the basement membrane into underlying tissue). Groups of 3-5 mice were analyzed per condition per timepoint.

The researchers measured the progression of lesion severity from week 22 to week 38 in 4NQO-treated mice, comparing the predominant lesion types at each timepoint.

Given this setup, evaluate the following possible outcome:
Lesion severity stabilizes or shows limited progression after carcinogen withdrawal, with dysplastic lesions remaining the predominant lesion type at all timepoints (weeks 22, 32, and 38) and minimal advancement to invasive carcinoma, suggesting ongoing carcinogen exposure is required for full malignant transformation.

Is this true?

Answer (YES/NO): NO